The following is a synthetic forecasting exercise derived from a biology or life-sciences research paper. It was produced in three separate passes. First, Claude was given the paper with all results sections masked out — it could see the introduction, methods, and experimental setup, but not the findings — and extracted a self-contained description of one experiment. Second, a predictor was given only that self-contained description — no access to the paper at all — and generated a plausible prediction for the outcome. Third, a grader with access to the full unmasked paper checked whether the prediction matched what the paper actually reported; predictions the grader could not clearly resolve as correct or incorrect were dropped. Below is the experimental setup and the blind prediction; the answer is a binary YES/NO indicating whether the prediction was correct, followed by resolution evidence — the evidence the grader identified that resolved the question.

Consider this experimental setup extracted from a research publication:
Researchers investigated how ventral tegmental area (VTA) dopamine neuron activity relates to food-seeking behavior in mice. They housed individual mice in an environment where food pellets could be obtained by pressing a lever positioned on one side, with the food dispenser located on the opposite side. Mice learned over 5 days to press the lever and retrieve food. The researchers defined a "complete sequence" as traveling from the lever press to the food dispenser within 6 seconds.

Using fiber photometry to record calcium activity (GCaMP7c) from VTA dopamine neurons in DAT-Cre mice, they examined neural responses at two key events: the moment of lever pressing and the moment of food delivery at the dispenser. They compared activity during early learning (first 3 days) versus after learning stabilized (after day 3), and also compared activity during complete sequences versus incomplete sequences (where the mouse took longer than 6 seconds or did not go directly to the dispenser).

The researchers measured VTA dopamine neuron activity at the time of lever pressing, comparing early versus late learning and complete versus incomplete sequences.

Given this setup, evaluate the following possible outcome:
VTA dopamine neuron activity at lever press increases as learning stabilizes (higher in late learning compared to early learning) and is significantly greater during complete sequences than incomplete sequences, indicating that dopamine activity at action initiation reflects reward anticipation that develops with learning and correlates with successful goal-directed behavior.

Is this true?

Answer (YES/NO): YES